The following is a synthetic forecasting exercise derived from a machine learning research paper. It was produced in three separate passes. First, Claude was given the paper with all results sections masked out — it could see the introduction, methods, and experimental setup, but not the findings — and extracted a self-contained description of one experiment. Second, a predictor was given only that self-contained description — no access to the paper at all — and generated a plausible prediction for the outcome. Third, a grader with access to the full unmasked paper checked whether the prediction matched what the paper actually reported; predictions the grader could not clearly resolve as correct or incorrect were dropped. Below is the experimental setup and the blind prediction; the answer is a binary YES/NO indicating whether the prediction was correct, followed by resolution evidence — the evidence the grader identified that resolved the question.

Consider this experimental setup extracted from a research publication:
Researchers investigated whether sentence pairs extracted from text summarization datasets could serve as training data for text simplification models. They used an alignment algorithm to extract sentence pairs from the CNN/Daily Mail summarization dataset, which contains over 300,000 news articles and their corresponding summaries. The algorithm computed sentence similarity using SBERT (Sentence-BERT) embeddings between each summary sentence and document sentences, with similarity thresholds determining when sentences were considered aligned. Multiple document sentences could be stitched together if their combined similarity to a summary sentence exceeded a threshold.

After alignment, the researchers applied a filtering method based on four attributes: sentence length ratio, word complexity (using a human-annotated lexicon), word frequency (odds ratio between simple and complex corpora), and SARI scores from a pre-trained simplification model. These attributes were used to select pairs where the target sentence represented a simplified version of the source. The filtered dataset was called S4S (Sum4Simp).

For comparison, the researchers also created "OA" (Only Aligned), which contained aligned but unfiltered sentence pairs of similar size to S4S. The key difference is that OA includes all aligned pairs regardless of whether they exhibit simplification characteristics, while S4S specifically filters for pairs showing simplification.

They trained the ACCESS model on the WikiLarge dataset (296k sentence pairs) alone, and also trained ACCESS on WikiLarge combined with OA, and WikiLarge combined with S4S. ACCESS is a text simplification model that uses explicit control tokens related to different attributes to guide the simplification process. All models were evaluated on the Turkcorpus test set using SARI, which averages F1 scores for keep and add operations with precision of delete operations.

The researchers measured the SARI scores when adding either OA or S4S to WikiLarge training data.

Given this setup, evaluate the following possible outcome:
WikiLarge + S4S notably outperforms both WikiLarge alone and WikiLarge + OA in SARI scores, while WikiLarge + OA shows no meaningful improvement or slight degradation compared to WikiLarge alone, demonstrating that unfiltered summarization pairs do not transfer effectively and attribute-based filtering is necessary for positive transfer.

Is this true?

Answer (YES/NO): YES